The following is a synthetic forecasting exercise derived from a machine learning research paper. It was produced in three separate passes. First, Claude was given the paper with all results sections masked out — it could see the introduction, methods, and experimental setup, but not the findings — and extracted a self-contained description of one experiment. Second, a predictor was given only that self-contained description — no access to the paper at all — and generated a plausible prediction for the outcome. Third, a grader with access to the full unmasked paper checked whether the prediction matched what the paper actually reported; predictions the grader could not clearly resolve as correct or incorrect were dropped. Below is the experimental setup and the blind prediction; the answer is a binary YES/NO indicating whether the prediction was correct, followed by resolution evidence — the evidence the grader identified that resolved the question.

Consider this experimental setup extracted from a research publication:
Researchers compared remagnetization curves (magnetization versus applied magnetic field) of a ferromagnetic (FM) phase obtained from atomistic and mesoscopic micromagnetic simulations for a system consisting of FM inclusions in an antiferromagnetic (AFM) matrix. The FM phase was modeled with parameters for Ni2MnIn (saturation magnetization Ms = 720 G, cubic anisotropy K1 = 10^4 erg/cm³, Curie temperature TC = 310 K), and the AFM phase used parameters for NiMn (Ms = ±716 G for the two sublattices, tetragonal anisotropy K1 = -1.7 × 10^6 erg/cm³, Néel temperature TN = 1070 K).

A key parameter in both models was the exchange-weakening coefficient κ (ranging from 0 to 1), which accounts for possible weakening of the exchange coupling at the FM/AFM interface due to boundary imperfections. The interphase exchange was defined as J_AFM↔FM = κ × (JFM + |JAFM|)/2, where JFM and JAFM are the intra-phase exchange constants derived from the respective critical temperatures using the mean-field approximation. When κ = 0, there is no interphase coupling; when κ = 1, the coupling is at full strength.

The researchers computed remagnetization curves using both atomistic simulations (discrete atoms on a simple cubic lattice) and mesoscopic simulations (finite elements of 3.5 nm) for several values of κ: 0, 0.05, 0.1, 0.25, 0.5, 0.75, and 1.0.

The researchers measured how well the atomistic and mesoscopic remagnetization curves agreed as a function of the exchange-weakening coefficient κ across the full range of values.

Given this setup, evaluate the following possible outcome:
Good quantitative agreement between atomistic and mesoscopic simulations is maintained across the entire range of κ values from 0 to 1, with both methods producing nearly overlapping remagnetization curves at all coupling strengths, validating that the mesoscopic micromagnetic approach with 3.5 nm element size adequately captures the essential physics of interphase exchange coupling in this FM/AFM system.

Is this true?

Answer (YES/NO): NO